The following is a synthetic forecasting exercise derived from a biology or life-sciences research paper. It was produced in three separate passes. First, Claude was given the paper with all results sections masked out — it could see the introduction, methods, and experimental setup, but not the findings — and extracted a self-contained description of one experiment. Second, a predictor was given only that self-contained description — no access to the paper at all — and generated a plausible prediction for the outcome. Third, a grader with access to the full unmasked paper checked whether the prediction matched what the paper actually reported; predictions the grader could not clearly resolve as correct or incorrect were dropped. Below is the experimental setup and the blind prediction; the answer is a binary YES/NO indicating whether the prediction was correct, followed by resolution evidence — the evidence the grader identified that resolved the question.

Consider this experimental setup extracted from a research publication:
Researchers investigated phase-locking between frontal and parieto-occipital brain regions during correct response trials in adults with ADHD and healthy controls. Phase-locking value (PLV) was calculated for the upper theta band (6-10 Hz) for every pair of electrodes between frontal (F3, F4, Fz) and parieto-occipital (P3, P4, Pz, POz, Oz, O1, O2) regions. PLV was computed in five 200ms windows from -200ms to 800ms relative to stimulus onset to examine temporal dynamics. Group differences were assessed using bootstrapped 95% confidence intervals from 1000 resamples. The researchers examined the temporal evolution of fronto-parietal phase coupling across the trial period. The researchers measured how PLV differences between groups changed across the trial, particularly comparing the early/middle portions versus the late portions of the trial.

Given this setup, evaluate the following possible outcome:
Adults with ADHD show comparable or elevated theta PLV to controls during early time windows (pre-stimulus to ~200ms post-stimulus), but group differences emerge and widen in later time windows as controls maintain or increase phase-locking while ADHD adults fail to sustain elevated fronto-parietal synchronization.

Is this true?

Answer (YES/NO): NO